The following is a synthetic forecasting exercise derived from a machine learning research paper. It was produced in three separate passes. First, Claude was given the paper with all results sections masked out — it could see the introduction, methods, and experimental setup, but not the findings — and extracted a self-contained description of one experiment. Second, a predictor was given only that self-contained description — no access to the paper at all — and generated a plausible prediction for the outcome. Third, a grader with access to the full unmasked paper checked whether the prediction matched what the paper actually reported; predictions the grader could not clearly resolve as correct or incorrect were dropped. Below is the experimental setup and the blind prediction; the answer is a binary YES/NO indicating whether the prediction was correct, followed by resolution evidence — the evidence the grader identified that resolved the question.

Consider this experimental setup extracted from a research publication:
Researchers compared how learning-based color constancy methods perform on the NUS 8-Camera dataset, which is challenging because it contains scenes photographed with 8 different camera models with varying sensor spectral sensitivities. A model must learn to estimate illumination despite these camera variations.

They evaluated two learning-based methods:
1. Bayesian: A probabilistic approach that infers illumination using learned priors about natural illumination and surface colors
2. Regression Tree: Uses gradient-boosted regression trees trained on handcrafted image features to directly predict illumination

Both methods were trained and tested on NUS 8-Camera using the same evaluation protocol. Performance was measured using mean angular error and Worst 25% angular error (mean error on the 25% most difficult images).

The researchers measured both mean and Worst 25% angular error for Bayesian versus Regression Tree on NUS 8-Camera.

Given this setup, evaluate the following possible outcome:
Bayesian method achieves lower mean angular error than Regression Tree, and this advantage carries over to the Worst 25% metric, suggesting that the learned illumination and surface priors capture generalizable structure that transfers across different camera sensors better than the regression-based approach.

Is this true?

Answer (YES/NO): NO